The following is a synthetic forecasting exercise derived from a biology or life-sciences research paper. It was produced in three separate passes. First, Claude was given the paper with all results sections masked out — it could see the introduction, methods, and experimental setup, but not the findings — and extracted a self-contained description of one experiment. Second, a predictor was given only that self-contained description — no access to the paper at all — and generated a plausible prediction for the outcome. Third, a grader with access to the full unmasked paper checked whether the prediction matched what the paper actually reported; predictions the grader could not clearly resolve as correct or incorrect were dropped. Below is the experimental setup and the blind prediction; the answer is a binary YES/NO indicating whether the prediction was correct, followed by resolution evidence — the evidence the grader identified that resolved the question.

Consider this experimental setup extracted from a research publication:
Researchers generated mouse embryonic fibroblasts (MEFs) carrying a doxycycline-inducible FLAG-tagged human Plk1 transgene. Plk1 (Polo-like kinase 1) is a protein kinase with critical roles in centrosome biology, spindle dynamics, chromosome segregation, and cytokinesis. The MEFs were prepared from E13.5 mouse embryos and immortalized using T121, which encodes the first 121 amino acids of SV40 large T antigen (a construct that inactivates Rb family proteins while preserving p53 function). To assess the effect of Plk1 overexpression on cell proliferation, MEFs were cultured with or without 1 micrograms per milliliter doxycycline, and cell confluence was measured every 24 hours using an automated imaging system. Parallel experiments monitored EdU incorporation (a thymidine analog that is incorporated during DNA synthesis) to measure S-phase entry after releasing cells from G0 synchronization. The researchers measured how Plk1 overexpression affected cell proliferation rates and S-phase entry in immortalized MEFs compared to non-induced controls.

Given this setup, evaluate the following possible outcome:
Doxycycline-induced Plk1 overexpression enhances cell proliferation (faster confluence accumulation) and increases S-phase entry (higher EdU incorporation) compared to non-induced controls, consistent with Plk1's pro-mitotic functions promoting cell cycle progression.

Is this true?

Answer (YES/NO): NO